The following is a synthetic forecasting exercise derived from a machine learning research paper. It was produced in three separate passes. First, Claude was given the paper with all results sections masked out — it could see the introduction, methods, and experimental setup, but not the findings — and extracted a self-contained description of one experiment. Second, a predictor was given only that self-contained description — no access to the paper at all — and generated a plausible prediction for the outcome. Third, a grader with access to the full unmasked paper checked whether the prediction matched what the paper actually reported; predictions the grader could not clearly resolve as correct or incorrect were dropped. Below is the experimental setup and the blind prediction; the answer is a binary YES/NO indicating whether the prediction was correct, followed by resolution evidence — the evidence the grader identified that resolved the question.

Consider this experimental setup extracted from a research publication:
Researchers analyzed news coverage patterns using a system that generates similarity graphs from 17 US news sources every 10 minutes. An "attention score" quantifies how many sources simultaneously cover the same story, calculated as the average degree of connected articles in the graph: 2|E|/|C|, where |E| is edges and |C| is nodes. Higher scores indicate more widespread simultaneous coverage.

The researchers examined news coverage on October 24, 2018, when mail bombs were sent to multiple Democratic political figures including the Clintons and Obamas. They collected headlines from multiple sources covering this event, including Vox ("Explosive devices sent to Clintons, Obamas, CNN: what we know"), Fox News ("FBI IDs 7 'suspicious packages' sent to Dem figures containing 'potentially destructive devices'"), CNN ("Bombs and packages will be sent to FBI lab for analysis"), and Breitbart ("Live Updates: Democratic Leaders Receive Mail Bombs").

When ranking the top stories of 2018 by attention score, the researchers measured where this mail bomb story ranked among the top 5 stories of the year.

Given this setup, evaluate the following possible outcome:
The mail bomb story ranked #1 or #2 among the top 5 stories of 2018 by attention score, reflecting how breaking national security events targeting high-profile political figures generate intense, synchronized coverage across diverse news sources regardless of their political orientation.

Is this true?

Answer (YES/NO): NO